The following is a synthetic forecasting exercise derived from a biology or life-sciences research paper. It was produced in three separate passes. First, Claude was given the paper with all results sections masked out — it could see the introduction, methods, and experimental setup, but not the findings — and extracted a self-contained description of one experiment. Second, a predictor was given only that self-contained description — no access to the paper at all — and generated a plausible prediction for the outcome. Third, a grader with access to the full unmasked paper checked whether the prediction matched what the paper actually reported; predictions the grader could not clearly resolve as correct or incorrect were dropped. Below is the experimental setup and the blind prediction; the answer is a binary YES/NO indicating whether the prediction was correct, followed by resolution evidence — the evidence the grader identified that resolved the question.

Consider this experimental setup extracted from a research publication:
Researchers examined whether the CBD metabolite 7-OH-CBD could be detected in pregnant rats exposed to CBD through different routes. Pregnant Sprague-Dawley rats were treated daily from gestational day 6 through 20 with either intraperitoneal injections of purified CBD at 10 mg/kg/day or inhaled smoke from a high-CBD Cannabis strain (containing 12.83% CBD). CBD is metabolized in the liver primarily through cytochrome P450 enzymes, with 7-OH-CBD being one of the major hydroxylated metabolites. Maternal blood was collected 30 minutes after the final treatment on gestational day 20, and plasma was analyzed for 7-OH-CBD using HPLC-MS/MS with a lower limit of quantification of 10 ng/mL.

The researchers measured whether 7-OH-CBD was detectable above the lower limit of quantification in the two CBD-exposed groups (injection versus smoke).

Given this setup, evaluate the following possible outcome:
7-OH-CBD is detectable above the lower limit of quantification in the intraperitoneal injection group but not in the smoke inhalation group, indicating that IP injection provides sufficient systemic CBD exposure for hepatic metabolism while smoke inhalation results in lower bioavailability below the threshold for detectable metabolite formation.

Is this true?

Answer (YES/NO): YES